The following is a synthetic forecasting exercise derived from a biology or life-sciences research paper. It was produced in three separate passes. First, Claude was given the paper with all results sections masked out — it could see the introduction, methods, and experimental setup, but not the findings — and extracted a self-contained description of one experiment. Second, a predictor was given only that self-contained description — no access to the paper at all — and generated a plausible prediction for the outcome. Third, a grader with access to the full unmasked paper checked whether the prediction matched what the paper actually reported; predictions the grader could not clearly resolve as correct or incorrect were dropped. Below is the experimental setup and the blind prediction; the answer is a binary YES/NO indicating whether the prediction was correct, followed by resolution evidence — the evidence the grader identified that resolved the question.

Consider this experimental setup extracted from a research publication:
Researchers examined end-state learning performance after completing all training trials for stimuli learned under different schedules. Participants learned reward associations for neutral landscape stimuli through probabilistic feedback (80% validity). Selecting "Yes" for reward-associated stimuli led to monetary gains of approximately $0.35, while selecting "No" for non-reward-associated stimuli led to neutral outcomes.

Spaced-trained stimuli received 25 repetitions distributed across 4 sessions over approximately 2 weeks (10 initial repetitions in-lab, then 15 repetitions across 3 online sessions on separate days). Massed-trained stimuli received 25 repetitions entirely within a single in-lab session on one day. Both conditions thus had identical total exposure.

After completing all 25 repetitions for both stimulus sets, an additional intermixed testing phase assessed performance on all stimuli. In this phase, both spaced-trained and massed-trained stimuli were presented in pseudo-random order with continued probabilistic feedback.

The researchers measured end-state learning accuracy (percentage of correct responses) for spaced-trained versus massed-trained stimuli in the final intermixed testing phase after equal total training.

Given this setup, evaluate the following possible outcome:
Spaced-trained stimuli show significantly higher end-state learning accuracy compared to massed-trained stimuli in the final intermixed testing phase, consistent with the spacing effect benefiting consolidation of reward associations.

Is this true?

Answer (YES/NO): NO